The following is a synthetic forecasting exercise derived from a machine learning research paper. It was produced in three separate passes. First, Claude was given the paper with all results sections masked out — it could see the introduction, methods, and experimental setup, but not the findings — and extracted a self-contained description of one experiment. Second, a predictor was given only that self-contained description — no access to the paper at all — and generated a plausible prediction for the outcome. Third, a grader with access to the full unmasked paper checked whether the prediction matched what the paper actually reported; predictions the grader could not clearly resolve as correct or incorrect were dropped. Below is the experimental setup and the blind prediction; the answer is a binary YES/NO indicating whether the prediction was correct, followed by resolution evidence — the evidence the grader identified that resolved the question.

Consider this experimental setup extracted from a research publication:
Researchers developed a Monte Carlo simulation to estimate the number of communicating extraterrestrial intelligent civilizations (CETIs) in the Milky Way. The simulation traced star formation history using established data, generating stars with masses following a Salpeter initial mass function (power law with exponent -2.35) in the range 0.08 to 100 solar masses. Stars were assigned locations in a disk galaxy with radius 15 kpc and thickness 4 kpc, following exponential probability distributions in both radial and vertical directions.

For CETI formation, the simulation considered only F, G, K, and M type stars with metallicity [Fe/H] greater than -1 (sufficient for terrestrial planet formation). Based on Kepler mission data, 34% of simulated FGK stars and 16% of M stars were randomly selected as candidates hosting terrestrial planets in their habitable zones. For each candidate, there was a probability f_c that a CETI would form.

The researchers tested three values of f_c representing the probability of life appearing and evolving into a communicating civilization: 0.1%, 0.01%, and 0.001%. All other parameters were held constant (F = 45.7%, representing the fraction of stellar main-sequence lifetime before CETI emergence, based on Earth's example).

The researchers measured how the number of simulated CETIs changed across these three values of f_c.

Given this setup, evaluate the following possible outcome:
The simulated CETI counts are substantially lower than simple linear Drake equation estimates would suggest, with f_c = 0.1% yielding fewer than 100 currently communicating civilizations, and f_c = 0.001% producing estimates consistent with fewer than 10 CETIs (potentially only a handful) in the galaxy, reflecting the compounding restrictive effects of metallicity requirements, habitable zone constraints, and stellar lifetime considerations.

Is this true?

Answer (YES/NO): NO